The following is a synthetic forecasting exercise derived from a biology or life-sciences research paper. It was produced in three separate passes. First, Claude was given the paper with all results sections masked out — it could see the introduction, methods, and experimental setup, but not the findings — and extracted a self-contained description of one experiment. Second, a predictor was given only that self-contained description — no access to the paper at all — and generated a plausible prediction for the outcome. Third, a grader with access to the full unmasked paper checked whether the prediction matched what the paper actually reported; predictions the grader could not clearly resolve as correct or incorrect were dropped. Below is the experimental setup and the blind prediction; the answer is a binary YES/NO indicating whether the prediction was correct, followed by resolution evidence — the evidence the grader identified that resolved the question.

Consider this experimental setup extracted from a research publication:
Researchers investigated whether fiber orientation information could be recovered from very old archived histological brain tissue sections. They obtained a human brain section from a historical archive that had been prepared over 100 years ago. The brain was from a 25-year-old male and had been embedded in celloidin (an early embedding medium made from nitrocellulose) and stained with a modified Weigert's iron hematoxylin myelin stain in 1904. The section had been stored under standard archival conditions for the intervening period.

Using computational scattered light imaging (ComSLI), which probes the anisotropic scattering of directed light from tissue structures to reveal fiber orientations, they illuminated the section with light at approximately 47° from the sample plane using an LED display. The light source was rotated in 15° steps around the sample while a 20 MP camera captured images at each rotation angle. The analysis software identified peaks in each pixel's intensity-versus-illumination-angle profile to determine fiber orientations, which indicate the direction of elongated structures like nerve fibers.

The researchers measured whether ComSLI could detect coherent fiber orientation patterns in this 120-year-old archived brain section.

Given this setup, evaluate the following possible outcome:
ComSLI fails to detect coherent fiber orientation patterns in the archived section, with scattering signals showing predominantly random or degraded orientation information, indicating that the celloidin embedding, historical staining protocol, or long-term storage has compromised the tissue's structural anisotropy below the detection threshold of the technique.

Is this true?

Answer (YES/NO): NO